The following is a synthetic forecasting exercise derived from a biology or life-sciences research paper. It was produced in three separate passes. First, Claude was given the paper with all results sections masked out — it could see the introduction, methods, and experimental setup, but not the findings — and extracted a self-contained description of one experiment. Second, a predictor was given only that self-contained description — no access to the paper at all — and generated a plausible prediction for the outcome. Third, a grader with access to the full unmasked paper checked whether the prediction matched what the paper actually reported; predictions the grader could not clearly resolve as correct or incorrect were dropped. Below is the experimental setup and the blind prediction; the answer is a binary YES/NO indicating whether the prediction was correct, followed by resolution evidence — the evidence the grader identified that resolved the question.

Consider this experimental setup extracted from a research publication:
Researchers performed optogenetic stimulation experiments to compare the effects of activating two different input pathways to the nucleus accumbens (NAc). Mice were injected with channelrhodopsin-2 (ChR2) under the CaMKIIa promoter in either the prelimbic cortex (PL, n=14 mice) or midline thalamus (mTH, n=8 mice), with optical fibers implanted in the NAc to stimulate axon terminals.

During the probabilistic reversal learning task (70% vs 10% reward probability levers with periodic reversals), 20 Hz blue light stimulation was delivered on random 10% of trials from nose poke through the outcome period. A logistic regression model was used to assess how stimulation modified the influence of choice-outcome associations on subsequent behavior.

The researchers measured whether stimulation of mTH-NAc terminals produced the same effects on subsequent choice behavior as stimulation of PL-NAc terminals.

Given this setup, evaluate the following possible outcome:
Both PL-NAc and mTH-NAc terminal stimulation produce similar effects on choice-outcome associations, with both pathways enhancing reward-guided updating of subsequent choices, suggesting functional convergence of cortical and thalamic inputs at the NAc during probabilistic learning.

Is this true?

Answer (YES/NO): NO